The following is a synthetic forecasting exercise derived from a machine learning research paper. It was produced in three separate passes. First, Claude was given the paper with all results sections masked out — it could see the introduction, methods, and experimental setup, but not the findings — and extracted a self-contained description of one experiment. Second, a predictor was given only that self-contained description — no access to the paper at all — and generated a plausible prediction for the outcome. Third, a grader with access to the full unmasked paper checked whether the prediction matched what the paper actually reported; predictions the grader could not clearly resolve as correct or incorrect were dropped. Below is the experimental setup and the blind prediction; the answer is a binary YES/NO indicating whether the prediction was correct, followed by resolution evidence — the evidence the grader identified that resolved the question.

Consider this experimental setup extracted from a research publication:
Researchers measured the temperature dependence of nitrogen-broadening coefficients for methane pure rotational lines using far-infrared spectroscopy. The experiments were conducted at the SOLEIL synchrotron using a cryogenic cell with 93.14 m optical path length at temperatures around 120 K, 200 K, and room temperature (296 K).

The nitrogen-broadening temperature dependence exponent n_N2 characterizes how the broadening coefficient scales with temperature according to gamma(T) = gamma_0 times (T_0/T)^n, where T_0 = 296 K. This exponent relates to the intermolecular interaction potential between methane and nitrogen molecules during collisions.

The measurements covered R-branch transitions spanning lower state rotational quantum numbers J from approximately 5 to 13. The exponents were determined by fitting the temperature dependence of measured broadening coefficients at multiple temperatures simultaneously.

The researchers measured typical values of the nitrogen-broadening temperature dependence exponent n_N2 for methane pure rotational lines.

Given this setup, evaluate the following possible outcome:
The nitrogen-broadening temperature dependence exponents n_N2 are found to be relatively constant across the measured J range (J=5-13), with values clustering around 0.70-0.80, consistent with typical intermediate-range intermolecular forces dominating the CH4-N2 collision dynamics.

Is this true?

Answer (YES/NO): NO